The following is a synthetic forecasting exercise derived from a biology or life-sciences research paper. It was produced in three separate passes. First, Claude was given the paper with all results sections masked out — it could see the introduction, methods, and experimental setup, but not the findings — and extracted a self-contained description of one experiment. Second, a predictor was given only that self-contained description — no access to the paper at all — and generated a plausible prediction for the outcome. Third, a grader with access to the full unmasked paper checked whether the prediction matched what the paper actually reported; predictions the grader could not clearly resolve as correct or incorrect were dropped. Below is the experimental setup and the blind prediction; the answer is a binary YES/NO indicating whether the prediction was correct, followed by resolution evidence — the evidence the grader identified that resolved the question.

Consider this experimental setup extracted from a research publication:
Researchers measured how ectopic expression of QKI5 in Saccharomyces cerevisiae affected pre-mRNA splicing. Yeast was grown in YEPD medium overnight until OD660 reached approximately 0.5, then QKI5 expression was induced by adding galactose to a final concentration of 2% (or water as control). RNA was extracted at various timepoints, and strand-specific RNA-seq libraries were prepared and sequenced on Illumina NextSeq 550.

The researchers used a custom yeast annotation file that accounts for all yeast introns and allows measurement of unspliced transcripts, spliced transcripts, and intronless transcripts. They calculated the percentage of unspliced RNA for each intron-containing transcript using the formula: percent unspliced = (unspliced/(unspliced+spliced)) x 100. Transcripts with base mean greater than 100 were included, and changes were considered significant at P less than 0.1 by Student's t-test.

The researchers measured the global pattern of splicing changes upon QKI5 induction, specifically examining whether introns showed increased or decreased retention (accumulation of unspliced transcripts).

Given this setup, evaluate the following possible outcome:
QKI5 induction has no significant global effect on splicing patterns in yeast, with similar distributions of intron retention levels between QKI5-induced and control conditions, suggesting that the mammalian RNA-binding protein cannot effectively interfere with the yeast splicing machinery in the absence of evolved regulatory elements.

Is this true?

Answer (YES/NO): NO